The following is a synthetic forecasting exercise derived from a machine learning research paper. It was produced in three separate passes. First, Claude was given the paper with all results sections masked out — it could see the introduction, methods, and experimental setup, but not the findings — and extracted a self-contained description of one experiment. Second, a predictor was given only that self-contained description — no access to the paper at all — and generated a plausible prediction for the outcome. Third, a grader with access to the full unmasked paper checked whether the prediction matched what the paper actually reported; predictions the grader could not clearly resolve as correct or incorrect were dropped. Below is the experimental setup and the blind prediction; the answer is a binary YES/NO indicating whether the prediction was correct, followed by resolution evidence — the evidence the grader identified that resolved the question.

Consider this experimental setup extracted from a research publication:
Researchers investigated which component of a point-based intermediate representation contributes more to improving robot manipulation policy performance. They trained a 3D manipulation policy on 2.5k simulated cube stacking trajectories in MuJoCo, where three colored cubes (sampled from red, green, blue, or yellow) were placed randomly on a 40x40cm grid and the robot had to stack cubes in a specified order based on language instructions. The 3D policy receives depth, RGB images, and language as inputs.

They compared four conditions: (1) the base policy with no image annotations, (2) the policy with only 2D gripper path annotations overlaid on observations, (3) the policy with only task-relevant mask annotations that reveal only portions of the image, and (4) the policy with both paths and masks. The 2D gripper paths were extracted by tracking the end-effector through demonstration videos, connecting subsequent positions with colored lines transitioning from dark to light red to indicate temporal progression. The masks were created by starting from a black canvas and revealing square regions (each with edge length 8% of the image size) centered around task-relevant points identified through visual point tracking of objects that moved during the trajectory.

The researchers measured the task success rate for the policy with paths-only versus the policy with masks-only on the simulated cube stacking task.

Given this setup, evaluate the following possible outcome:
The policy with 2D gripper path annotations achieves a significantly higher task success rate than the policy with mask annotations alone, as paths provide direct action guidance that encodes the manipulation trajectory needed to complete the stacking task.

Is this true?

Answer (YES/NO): NO